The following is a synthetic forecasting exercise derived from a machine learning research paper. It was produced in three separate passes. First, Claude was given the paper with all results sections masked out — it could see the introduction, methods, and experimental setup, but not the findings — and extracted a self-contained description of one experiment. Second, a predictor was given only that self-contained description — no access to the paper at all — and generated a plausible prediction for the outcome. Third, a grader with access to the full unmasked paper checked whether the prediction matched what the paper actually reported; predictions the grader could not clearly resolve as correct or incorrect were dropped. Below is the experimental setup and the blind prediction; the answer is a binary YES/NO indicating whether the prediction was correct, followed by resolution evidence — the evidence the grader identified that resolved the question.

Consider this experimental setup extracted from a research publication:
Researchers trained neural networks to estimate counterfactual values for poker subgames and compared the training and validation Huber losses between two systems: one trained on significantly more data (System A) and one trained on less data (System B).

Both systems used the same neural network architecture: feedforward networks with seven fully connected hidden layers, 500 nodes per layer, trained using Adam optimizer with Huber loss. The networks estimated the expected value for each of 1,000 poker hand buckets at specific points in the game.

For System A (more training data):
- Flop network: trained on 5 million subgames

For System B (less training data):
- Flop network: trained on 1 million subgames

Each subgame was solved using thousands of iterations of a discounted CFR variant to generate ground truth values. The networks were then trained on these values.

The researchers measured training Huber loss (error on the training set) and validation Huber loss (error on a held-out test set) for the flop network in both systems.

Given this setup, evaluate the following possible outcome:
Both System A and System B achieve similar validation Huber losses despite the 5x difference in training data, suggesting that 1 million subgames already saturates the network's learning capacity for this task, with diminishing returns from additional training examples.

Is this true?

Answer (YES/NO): NO